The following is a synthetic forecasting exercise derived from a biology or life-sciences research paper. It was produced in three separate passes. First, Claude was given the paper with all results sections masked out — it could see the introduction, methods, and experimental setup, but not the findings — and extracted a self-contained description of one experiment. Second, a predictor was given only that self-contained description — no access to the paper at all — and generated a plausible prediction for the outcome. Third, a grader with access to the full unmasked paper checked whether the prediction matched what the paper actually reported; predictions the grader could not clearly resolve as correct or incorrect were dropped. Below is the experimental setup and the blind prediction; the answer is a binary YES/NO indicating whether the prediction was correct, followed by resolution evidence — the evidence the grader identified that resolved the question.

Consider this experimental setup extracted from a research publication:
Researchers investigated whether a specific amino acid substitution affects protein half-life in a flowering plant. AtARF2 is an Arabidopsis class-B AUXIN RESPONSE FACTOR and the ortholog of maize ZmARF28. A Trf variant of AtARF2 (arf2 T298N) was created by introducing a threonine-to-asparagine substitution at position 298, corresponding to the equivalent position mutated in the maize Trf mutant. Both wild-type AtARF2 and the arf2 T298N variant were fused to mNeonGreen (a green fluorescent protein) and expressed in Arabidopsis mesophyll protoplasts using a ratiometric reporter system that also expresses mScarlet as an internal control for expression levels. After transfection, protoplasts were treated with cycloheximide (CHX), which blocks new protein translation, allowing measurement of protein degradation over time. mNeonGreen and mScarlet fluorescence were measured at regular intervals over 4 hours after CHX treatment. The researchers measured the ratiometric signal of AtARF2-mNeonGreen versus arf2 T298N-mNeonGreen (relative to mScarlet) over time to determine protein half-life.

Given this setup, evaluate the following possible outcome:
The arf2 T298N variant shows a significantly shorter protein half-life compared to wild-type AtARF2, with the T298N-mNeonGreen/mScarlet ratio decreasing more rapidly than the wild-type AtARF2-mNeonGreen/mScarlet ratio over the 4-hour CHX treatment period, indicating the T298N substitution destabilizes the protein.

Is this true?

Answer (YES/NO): NO